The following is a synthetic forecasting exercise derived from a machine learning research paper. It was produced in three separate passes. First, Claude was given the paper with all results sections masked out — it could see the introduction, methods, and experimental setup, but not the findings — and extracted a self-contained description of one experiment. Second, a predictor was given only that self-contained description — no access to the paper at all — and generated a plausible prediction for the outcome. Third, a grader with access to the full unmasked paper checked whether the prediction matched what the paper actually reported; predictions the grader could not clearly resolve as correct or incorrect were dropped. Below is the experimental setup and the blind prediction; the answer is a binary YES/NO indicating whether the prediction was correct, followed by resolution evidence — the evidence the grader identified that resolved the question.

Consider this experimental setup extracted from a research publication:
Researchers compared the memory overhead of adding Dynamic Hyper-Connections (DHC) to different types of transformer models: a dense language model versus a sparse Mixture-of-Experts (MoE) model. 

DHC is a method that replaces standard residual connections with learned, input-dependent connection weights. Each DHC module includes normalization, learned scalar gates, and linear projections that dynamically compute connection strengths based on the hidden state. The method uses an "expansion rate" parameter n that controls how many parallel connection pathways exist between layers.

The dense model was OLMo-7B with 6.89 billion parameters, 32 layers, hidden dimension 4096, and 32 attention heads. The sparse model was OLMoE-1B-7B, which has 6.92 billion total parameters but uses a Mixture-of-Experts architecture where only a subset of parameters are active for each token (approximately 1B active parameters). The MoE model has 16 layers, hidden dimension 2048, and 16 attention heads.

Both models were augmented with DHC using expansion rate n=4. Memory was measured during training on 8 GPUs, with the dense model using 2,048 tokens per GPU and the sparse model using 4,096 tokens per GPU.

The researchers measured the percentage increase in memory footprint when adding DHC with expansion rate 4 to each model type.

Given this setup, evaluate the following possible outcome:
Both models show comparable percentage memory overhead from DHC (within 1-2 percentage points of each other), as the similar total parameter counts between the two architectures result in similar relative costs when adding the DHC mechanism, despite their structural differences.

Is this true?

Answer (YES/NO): NO